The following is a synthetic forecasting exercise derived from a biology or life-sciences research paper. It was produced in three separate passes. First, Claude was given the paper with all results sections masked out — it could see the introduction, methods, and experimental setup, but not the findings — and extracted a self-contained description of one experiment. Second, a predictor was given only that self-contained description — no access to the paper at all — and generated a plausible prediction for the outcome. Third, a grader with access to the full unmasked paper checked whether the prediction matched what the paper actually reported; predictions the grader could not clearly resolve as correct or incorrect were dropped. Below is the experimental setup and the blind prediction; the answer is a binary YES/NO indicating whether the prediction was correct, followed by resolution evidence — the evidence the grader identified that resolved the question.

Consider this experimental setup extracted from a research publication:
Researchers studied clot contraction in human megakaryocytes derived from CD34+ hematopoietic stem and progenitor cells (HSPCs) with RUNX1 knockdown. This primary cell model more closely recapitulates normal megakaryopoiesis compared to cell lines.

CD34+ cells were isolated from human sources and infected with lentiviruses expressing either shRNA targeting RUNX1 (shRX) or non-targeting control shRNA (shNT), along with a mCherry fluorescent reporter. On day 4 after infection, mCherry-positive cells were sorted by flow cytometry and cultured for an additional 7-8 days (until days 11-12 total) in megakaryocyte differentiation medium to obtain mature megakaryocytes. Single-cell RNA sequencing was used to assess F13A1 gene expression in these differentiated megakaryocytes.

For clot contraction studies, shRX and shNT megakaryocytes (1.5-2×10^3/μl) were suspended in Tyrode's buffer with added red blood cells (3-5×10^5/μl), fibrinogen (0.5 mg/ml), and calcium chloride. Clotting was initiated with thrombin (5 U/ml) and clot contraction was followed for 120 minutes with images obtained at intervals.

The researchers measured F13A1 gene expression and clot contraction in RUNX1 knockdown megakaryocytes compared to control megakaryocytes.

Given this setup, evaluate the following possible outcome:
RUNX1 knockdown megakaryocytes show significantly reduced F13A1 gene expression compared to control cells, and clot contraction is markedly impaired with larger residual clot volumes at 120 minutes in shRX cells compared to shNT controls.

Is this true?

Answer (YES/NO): YES